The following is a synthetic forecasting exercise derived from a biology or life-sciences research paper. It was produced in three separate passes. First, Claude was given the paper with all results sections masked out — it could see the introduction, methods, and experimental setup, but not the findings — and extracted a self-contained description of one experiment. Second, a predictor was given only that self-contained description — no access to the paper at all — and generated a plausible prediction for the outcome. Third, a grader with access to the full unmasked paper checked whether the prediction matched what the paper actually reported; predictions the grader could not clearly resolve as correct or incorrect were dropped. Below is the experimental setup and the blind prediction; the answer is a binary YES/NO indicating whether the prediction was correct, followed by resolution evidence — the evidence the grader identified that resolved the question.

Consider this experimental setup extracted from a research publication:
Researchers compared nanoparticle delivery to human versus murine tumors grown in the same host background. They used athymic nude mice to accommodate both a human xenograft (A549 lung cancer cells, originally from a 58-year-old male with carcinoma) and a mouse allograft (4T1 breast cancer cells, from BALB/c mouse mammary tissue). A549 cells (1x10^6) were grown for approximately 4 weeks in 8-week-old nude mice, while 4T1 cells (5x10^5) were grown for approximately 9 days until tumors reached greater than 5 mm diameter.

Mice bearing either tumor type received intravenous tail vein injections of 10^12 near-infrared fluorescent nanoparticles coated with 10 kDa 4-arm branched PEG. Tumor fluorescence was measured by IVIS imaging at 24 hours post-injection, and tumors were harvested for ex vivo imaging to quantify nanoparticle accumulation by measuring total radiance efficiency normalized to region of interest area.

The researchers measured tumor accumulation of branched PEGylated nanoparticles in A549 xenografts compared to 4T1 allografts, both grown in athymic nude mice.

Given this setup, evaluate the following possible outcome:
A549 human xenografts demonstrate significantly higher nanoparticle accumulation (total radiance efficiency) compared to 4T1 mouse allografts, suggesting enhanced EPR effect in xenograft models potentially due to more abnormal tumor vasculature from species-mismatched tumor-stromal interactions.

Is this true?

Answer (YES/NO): NO